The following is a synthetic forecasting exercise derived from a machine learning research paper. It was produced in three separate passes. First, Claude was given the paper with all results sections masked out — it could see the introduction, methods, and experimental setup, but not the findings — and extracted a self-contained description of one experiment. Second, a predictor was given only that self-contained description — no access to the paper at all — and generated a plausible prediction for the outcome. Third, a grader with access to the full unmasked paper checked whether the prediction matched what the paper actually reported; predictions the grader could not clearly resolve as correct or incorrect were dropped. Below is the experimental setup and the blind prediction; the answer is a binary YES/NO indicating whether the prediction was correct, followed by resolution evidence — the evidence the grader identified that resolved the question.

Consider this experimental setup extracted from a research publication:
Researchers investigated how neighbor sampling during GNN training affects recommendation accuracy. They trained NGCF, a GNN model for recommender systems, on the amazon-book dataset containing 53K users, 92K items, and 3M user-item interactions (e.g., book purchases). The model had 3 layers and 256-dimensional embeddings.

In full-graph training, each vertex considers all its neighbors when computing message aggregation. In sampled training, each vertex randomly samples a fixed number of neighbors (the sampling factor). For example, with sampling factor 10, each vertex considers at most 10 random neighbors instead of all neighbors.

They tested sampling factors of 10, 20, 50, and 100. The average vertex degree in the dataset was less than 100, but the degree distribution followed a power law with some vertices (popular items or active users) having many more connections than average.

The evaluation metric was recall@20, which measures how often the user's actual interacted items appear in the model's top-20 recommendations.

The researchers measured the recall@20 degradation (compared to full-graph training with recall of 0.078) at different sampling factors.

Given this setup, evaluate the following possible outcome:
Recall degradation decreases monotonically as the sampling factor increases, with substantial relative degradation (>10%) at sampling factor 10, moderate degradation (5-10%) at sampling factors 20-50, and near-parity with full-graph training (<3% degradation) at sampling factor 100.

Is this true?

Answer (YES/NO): NO